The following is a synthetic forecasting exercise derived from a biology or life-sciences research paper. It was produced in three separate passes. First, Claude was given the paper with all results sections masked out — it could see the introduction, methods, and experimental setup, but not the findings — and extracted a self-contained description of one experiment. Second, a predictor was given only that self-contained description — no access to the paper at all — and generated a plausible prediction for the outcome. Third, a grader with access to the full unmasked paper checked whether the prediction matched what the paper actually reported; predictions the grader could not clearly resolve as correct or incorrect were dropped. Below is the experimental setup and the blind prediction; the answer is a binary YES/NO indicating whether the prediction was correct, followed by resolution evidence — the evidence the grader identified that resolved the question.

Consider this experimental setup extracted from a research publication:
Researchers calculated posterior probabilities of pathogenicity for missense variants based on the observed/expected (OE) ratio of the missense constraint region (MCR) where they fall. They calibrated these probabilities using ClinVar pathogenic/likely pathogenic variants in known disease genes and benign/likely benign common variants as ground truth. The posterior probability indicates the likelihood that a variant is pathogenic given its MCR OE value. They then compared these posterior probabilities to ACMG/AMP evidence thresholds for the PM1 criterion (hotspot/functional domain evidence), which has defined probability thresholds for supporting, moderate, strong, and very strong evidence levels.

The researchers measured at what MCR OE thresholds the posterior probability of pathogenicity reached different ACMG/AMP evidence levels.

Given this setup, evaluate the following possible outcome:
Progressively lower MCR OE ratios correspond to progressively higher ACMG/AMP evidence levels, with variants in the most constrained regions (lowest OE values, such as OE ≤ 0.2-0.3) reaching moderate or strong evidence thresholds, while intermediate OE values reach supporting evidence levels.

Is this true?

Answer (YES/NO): NO